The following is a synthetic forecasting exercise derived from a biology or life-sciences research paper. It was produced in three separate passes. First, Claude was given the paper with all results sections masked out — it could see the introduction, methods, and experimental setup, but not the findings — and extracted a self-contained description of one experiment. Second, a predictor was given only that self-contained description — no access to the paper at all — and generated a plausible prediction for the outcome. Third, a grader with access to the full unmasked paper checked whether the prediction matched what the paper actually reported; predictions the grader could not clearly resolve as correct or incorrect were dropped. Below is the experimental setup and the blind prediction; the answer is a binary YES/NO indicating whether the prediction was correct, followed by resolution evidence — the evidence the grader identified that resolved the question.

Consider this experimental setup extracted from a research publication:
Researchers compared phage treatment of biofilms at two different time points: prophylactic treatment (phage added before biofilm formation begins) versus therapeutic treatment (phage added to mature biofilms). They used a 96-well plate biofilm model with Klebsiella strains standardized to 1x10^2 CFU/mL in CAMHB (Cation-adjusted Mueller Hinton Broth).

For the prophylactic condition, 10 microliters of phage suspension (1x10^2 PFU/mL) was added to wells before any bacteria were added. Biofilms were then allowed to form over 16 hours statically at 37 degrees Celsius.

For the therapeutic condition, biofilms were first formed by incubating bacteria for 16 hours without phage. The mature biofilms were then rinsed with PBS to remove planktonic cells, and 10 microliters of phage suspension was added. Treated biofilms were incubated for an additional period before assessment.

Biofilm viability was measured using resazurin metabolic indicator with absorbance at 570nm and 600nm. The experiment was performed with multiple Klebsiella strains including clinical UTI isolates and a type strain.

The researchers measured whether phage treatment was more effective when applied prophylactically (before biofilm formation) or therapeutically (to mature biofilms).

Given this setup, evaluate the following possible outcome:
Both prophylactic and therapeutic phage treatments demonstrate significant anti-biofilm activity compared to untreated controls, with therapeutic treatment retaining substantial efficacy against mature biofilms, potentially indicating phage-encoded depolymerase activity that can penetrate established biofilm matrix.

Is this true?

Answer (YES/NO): NO